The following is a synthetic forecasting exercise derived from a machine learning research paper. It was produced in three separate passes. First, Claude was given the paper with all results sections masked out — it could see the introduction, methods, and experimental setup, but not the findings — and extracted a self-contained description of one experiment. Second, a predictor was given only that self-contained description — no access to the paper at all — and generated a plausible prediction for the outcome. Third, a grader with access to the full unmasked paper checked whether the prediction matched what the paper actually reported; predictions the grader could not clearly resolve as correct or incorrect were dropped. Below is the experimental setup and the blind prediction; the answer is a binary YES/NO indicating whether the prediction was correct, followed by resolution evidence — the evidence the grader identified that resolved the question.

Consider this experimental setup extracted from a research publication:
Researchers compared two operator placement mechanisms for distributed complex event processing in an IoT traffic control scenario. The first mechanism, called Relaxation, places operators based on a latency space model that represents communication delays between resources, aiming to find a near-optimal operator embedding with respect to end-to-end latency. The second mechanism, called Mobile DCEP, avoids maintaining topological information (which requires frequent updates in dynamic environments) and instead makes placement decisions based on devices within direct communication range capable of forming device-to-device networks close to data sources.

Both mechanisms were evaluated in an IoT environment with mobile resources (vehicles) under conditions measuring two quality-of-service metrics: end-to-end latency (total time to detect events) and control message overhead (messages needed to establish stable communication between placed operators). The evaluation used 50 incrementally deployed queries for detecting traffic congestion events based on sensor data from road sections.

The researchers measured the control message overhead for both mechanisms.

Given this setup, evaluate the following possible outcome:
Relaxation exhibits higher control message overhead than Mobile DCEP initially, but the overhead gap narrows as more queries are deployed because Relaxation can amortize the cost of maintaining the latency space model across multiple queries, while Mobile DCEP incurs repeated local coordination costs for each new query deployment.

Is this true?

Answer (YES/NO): NO